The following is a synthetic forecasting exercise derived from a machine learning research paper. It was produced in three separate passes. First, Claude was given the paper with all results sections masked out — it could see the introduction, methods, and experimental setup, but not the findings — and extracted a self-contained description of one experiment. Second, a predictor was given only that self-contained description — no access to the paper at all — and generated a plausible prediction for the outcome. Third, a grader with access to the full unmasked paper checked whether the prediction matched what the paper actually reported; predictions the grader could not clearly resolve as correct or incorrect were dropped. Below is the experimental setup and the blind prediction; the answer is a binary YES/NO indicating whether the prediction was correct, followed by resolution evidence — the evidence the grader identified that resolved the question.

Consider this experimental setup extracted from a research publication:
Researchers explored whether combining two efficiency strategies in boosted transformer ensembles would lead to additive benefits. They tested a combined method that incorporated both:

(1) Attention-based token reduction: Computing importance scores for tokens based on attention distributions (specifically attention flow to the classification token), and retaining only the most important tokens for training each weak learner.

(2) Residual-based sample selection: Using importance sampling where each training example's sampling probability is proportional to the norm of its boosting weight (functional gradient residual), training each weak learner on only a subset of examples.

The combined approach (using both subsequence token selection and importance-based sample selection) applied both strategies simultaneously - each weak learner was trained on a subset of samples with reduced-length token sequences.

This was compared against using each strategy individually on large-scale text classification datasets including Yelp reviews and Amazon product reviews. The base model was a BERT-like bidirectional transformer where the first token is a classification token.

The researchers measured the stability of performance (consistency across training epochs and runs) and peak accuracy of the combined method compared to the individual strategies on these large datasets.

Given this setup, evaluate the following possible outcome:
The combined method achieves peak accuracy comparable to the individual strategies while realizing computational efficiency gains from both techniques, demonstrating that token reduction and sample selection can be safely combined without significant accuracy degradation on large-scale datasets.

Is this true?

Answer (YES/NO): NO